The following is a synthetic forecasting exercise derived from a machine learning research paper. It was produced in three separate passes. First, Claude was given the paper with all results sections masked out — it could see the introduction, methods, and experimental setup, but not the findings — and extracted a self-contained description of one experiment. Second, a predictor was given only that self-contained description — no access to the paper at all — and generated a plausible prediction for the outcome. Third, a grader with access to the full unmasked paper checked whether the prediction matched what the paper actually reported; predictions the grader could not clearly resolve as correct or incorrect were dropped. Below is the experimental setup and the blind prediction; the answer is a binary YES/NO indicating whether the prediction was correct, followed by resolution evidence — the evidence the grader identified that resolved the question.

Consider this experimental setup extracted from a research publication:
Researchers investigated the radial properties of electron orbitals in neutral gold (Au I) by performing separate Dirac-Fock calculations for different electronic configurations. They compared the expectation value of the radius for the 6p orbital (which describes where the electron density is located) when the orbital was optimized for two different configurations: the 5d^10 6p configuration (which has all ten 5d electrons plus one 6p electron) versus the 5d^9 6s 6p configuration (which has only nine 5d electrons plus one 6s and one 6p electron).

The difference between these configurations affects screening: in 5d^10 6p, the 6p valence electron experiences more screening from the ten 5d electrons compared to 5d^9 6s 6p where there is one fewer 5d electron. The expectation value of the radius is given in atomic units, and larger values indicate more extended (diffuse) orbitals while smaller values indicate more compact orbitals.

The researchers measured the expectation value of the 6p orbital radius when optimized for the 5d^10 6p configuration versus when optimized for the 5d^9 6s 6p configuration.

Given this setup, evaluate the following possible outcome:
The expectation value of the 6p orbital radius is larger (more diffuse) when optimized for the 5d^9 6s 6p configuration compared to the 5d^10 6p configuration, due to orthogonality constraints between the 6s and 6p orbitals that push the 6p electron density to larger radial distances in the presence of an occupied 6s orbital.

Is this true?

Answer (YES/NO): NO